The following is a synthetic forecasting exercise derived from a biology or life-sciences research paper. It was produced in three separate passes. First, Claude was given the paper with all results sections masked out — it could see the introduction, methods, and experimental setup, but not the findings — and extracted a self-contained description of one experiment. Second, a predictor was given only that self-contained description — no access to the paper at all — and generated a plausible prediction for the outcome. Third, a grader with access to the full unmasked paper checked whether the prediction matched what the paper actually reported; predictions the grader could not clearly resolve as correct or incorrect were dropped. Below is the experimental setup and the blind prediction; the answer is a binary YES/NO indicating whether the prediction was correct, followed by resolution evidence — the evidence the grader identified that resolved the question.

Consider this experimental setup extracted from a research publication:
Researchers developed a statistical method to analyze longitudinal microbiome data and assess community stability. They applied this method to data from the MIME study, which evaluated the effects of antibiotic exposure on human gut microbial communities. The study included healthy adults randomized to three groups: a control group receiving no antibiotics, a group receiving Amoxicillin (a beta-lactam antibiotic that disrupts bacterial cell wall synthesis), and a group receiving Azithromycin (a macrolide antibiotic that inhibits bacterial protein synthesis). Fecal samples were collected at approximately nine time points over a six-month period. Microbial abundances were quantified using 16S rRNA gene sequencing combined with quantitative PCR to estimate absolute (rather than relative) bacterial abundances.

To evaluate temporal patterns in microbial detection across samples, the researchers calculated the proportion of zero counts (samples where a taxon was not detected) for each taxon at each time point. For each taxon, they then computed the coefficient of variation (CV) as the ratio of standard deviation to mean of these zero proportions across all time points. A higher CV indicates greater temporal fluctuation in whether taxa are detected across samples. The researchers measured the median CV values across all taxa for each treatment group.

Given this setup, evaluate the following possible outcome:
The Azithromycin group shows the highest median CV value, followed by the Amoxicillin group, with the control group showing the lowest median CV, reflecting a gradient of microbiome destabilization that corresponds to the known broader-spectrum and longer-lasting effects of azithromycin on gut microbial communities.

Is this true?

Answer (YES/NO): NO